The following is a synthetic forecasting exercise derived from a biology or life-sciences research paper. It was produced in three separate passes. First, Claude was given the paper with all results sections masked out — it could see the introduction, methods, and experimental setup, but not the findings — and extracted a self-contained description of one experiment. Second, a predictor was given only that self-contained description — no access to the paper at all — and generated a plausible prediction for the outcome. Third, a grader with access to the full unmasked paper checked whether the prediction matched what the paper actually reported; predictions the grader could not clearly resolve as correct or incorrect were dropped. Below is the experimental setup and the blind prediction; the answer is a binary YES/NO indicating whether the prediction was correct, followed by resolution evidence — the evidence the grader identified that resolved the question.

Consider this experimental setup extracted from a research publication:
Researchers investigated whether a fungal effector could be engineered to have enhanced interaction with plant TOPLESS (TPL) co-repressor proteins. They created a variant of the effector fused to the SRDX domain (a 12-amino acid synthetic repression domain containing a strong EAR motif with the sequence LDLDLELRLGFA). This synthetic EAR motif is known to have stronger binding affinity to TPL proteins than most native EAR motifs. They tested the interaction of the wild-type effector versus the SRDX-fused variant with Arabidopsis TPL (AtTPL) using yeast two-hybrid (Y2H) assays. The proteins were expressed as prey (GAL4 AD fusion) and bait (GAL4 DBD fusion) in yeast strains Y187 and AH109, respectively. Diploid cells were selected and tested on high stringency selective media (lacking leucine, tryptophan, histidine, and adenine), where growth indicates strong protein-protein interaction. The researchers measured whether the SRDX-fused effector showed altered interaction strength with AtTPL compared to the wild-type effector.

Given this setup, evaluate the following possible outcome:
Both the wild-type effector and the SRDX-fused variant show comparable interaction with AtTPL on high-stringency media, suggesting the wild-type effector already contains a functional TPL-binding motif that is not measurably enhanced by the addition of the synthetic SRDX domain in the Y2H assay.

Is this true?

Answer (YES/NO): NO